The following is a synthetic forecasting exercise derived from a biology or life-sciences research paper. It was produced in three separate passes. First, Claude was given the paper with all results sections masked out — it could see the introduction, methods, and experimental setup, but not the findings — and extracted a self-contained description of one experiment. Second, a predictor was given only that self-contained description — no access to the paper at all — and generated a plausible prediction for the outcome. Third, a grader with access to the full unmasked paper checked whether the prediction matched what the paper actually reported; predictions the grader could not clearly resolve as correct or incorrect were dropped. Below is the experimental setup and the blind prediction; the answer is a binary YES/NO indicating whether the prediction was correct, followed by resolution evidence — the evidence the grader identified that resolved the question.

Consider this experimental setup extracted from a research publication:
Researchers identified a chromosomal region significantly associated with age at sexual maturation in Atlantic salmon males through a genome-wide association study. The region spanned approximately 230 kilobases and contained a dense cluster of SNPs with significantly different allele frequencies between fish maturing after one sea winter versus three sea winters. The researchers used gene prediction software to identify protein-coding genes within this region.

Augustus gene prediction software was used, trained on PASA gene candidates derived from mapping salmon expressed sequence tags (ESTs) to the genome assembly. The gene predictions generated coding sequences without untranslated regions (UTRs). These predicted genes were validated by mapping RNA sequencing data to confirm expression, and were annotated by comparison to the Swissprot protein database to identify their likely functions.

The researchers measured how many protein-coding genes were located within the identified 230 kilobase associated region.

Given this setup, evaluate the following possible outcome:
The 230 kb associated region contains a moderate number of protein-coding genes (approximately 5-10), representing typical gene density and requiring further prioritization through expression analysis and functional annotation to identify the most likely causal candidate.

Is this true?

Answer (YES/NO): NO